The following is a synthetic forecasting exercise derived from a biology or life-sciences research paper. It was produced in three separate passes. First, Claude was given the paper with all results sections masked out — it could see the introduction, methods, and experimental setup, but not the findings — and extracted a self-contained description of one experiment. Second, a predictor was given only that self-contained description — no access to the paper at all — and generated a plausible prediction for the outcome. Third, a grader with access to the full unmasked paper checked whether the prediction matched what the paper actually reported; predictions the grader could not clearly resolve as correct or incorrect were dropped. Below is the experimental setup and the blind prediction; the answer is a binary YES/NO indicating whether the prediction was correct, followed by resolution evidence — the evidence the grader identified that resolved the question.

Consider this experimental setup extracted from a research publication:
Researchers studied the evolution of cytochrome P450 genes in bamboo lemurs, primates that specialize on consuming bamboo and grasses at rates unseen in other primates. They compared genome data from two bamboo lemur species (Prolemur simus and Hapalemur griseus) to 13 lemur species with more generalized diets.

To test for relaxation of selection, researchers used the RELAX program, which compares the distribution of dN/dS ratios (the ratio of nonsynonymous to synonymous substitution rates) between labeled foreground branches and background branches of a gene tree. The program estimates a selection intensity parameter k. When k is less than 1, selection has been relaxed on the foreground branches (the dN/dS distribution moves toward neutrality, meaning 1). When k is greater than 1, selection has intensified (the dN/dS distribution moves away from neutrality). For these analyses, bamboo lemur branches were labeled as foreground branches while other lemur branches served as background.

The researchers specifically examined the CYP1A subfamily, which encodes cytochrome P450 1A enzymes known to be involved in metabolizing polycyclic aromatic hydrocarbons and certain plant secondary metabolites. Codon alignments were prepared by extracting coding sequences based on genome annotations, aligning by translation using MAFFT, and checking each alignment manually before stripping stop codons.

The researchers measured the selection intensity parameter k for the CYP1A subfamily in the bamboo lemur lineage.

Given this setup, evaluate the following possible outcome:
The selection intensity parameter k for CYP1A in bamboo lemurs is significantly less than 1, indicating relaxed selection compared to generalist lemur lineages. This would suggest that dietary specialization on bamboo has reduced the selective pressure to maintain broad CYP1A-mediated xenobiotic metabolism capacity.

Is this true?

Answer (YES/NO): YES